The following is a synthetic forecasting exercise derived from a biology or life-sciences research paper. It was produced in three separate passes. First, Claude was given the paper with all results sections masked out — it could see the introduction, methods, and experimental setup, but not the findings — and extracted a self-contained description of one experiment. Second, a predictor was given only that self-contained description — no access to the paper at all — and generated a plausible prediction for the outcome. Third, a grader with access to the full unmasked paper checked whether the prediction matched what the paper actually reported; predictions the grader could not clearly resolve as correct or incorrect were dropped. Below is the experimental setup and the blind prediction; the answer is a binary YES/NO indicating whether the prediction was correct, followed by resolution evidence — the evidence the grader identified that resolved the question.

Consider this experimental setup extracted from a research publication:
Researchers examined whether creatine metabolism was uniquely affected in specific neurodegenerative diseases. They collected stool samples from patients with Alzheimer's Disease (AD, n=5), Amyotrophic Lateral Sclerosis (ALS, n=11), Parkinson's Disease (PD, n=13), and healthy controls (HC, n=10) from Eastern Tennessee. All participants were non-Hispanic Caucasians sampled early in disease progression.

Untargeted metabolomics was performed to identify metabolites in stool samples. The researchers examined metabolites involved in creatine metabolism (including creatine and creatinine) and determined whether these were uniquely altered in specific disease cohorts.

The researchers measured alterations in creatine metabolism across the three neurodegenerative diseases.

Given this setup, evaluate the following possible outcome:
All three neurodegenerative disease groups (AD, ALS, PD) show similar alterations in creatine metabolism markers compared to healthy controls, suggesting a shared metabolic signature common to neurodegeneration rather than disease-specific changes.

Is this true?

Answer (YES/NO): NO